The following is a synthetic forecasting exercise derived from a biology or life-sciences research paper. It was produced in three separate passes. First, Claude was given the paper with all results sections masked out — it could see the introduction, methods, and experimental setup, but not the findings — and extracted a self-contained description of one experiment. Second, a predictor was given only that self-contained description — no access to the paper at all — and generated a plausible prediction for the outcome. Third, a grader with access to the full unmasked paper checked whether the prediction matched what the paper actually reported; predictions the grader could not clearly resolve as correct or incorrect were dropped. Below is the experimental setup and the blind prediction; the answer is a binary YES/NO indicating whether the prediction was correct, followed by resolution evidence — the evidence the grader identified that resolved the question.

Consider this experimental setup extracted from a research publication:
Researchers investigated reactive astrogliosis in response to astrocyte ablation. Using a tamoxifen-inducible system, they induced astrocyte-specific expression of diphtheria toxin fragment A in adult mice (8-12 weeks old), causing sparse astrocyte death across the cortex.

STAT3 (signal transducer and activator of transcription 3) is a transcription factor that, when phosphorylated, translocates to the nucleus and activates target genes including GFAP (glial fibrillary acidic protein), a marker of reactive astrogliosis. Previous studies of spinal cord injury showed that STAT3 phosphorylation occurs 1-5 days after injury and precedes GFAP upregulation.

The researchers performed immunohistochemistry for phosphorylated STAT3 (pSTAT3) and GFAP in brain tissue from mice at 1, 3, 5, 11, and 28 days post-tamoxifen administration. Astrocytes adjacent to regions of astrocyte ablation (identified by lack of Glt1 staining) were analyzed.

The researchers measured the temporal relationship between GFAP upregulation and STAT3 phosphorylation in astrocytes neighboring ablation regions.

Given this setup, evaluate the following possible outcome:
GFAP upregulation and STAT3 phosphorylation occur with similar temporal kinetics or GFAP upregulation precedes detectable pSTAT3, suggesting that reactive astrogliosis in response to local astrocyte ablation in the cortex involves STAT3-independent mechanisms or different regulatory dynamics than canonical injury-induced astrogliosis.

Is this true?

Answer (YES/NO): YES